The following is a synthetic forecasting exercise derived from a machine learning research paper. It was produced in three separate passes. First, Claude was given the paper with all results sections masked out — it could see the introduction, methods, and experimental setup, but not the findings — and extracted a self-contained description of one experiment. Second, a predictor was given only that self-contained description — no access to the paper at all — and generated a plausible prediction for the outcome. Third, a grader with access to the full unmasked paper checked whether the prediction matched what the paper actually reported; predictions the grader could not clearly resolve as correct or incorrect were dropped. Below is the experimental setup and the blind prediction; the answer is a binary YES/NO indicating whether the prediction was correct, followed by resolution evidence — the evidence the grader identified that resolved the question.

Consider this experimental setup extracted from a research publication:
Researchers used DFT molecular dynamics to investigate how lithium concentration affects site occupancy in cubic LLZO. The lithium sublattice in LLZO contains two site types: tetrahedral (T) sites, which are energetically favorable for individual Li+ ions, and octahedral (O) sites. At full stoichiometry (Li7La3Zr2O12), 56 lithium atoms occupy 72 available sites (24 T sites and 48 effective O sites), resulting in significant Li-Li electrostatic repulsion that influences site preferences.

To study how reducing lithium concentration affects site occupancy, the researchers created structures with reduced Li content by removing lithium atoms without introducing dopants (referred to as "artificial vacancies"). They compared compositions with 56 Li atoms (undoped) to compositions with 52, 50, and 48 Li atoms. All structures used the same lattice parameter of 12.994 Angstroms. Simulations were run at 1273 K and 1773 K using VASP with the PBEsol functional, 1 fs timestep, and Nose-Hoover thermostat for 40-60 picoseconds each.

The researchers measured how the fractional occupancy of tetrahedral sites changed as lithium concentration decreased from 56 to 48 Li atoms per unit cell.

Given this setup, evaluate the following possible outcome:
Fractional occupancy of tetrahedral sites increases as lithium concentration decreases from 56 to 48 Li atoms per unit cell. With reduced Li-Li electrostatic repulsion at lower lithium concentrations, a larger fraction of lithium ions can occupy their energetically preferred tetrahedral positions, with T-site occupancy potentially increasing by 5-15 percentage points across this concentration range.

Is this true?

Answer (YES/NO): NO